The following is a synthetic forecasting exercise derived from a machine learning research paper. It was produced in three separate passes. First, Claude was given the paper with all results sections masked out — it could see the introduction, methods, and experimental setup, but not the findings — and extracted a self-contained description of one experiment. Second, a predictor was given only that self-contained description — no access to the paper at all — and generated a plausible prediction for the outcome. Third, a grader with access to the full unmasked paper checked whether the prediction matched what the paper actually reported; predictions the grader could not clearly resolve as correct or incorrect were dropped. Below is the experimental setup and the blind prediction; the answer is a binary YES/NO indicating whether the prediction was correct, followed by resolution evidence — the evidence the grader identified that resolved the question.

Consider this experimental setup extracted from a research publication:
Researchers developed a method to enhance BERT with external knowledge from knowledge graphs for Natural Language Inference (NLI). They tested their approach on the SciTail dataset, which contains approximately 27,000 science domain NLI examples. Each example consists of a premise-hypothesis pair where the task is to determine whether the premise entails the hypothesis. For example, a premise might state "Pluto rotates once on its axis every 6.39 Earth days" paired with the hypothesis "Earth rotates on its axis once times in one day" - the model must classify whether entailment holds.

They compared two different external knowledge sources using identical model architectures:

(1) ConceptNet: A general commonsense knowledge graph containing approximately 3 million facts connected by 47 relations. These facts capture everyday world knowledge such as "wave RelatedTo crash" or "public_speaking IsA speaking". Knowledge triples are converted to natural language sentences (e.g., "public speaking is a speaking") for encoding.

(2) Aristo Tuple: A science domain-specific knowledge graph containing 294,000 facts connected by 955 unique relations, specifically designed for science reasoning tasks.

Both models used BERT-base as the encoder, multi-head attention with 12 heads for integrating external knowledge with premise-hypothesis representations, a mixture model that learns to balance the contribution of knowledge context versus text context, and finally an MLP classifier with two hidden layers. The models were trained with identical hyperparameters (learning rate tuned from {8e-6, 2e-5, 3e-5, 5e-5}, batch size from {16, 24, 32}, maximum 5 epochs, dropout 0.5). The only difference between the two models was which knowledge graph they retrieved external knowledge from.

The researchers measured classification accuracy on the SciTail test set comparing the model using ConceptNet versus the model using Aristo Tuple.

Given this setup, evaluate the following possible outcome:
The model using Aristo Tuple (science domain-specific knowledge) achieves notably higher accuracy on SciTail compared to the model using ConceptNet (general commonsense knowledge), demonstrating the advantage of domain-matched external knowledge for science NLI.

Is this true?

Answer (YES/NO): YES